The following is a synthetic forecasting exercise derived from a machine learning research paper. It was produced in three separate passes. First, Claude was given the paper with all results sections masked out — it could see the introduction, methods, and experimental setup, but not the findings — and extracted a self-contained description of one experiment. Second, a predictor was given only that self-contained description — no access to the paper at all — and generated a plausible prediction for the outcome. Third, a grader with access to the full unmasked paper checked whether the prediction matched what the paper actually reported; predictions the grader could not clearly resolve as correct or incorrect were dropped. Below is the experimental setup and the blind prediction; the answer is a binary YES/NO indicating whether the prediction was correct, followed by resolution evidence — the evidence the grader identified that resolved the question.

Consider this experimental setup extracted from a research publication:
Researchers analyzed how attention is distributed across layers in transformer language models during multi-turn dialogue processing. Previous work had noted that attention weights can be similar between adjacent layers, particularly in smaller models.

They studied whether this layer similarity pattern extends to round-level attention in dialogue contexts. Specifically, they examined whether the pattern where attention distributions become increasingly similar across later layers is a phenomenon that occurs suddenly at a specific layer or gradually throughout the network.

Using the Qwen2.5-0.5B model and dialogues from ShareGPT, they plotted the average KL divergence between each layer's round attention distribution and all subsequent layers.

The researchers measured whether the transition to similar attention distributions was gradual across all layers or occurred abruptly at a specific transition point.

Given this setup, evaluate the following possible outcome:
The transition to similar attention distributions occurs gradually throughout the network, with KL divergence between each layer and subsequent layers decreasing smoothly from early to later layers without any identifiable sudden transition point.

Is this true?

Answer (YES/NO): NO